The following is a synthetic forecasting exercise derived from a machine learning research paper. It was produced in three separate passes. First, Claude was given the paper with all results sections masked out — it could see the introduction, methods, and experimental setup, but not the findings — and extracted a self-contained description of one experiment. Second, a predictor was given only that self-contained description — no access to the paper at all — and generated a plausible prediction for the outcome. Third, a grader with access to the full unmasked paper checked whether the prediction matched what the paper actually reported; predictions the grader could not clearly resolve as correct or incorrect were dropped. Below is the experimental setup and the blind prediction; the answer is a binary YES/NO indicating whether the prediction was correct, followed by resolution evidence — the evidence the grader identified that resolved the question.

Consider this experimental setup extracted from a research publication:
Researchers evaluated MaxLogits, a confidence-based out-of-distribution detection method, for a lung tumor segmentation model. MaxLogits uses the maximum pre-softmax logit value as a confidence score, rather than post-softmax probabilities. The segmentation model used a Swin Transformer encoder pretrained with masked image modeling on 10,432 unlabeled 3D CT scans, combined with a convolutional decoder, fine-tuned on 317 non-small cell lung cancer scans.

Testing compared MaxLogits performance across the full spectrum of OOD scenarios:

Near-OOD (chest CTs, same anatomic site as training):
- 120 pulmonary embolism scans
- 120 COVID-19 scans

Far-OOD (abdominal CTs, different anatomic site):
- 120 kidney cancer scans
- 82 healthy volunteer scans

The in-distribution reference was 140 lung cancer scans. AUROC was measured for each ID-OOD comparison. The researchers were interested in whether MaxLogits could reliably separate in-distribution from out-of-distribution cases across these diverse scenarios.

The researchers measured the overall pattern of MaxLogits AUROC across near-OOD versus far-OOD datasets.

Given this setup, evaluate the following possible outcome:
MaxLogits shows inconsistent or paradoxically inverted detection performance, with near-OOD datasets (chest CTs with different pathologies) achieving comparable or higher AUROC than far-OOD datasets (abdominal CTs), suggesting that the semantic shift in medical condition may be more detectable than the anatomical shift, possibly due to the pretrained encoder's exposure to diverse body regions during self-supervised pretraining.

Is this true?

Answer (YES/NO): NO